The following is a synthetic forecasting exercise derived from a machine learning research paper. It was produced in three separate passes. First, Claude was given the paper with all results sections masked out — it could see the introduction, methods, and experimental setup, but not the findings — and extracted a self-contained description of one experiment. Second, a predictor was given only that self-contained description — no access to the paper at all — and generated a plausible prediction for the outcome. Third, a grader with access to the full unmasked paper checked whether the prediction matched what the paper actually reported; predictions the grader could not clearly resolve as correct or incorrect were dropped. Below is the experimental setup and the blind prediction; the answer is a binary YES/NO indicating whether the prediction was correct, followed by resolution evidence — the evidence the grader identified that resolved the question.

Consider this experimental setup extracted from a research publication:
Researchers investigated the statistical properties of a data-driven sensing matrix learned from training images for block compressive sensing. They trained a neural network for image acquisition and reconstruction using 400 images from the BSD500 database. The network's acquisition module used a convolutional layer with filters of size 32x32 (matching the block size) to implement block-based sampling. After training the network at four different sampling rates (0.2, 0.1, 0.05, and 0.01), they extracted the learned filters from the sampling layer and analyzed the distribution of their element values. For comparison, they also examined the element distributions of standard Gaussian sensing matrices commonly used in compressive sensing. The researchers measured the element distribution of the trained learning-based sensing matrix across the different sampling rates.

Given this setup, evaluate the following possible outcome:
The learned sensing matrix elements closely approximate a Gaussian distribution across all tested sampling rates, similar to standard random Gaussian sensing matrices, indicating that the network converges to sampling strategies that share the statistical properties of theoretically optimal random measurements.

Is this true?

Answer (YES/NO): YES